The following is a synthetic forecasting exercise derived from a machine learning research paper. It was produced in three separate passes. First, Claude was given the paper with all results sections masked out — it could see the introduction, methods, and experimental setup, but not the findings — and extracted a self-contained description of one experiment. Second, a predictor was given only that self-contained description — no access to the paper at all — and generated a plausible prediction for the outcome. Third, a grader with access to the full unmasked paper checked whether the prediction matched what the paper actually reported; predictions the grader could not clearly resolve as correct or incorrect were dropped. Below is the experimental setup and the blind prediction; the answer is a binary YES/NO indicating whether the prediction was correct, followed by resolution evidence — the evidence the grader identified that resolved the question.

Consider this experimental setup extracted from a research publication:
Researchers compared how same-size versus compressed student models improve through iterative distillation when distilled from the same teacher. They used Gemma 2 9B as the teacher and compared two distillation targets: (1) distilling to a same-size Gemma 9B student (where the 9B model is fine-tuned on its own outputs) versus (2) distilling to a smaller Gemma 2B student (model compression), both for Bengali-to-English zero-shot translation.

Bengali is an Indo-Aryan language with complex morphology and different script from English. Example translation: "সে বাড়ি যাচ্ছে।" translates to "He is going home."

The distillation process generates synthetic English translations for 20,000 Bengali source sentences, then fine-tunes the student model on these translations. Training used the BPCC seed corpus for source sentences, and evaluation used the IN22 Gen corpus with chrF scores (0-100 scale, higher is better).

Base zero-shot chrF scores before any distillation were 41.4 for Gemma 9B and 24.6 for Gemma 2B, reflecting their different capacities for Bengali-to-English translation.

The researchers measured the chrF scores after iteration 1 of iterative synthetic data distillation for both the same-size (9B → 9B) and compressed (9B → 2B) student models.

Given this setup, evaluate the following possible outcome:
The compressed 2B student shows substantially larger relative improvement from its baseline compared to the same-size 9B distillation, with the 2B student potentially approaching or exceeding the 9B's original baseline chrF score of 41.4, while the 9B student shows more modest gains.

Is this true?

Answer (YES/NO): YES